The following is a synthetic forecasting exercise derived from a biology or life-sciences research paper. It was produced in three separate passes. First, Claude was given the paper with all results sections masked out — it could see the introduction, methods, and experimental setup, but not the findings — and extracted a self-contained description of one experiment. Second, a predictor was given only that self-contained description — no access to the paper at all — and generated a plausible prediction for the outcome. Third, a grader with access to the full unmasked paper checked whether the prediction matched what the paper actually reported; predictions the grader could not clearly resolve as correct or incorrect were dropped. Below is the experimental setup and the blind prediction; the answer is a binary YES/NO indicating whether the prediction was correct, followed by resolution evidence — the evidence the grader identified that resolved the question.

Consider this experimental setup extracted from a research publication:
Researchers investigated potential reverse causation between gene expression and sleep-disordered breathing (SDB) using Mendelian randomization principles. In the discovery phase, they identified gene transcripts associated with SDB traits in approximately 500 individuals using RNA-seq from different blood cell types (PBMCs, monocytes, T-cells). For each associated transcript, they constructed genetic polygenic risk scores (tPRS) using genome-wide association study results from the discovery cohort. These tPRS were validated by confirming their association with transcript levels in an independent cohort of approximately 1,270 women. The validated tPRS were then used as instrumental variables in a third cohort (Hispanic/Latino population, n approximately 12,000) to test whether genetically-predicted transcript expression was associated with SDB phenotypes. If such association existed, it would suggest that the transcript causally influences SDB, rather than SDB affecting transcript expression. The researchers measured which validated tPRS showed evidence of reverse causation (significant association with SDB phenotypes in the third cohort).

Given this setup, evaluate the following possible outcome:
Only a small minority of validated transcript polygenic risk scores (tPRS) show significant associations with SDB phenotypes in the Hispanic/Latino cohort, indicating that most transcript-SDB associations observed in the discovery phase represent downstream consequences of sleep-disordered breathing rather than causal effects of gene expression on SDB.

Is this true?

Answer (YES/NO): YES